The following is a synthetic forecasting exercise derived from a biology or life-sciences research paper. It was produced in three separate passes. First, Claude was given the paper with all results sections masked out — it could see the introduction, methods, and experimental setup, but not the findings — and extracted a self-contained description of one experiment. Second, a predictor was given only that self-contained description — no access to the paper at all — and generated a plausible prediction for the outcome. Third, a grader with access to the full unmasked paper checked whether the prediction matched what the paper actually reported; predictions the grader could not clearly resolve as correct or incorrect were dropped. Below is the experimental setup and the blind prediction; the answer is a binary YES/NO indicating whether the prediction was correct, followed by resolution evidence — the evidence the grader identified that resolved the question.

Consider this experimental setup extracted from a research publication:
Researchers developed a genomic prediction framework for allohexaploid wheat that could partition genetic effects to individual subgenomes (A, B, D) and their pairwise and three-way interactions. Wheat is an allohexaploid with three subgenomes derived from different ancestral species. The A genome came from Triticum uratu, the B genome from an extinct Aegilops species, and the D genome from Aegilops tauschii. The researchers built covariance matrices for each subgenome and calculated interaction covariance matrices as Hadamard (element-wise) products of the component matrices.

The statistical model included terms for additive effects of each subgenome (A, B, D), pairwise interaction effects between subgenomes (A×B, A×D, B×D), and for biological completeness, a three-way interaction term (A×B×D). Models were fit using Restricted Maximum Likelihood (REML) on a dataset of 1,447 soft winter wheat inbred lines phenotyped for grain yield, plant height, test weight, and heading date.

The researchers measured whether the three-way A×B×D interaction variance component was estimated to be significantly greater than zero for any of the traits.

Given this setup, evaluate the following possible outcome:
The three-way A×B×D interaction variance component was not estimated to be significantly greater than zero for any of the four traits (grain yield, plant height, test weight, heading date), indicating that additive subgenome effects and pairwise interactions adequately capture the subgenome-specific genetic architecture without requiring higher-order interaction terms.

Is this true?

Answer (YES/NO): YES